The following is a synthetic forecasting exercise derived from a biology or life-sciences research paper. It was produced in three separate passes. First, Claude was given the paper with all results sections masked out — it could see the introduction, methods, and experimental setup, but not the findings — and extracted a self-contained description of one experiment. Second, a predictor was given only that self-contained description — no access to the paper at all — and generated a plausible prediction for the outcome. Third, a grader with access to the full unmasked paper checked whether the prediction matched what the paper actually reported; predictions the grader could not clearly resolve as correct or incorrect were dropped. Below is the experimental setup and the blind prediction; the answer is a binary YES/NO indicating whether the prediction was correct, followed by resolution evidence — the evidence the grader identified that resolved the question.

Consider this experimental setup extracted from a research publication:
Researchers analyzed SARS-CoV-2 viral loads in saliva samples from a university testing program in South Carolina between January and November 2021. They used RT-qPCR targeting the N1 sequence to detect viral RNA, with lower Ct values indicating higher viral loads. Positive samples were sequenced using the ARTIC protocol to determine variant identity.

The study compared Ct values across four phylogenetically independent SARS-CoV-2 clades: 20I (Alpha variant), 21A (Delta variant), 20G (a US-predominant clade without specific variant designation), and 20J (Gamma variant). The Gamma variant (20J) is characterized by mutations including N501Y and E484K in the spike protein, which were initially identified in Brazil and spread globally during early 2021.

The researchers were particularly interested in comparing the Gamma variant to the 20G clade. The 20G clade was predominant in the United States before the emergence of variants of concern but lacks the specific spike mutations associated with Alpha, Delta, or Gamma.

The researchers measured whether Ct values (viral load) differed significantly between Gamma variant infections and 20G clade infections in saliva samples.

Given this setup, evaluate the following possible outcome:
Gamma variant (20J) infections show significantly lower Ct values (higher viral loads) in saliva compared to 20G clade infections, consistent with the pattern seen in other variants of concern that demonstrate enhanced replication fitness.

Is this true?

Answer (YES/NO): NO